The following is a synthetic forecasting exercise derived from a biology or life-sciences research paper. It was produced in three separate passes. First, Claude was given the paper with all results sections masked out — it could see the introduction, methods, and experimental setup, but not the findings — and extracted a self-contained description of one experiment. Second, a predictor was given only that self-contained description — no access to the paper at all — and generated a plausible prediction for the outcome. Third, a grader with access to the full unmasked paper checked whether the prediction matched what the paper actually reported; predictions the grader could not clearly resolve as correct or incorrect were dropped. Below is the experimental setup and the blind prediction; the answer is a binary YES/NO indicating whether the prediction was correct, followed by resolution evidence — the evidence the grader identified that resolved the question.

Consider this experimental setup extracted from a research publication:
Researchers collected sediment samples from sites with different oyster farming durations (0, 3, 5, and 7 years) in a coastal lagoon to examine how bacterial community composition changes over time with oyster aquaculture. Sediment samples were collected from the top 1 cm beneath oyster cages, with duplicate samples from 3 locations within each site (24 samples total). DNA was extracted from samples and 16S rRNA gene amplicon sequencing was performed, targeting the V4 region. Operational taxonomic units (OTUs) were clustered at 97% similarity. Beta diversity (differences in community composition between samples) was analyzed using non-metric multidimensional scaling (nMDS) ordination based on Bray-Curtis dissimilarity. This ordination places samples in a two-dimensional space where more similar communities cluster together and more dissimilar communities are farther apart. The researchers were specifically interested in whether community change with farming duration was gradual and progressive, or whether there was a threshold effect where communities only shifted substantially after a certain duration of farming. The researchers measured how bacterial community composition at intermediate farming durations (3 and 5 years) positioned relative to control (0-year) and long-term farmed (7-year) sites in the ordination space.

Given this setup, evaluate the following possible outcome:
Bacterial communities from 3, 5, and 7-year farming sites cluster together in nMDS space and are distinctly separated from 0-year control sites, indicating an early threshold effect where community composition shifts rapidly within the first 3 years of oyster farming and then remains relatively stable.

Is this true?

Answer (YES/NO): NO